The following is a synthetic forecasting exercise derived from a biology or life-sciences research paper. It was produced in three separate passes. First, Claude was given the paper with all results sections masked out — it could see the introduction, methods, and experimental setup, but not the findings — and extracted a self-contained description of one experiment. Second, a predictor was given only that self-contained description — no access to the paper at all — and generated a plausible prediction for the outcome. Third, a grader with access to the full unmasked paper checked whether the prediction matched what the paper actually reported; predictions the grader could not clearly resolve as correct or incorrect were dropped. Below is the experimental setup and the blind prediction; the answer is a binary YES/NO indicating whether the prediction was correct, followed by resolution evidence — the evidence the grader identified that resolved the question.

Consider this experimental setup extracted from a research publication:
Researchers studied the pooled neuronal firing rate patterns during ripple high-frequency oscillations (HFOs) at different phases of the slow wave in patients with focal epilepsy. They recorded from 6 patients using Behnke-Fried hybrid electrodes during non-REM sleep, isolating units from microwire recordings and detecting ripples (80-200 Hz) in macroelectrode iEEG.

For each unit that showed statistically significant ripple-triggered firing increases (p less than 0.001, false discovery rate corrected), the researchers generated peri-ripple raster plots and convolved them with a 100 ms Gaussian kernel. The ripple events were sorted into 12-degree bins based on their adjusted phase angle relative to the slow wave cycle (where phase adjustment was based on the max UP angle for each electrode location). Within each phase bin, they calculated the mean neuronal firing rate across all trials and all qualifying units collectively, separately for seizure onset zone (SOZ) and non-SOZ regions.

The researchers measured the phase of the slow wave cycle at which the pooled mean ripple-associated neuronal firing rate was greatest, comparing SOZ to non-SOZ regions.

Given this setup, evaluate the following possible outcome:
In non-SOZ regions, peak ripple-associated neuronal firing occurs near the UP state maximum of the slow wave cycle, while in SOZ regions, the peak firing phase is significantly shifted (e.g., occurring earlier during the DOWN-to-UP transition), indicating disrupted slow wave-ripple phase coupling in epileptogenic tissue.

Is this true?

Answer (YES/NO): NO